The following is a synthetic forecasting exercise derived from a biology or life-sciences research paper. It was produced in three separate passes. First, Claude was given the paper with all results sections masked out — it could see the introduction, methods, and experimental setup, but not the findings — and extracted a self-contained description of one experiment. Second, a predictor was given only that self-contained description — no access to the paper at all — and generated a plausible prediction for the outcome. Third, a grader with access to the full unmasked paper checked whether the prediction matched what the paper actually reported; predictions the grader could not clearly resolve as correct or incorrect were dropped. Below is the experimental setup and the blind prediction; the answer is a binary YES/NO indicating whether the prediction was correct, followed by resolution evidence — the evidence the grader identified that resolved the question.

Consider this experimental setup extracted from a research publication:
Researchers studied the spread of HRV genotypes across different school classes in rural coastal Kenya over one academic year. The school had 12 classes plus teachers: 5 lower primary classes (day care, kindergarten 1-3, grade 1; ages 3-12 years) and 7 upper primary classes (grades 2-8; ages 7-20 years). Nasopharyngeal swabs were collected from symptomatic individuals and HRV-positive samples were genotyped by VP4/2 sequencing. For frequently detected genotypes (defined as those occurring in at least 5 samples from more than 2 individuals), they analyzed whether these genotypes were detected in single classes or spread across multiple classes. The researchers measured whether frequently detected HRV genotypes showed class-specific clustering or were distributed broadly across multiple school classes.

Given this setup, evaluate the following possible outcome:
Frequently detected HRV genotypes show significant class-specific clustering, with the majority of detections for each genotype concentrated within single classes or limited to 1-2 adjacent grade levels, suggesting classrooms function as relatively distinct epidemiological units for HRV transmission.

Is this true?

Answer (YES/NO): NO